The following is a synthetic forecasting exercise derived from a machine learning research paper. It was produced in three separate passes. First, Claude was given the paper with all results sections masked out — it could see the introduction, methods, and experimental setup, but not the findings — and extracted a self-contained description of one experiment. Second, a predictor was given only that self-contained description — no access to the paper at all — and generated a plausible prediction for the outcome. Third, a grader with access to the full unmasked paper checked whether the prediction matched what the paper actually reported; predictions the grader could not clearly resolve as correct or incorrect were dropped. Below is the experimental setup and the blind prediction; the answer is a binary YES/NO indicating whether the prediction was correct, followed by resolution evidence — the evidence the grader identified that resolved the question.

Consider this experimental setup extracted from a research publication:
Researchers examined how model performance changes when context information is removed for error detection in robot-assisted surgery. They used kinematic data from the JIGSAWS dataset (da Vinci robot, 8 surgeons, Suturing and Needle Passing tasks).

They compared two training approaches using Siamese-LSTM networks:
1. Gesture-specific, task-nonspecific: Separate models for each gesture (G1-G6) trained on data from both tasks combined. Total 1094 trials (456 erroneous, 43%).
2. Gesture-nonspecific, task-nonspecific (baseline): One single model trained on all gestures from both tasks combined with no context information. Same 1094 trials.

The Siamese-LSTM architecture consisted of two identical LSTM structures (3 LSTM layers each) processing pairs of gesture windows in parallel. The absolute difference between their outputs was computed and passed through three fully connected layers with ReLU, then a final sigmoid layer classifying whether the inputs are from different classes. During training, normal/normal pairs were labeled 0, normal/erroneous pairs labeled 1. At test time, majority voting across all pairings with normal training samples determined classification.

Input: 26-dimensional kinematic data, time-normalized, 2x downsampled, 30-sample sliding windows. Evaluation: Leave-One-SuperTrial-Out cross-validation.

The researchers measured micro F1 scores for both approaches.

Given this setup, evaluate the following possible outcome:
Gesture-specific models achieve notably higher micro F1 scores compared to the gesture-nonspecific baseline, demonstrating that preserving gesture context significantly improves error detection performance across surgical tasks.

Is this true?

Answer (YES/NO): YES